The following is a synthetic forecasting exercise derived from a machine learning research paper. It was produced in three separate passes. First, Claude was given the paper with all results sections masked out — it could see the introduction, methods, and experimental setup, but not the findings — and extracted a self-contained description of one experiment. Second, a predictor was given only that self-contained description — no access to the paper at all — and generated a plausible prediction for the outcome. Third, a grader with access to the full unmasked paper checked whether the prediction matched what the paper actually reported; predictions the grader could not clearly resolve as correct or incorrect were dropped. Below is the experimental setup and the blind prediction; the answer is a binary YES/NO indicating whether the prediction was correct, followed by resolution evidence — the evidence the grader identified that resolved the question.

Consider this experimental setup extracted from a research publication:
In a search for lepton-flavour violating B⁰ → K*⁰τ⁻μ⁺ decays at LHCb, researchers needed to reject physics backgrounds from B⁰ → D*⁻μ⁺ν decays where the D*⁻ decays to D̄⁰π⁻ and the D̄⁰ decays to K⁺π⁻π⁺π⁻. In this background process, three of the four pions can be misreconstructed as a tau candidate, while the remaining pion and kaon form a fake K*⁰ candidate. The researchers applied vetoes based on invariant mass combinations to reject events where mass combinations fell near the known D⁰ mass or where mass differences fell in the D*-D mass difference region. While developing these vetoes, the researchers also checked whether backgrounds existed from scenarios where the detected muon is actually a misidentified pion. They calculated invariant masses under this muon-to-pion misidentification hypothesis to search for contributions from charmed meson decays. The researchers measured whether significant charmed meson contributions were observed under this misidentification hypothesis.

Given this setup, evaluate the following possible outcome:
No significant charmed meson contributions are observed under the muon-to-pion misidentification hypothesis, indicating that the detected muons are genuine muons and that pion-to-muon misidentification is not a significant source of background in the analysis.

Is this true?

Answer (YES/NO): YES